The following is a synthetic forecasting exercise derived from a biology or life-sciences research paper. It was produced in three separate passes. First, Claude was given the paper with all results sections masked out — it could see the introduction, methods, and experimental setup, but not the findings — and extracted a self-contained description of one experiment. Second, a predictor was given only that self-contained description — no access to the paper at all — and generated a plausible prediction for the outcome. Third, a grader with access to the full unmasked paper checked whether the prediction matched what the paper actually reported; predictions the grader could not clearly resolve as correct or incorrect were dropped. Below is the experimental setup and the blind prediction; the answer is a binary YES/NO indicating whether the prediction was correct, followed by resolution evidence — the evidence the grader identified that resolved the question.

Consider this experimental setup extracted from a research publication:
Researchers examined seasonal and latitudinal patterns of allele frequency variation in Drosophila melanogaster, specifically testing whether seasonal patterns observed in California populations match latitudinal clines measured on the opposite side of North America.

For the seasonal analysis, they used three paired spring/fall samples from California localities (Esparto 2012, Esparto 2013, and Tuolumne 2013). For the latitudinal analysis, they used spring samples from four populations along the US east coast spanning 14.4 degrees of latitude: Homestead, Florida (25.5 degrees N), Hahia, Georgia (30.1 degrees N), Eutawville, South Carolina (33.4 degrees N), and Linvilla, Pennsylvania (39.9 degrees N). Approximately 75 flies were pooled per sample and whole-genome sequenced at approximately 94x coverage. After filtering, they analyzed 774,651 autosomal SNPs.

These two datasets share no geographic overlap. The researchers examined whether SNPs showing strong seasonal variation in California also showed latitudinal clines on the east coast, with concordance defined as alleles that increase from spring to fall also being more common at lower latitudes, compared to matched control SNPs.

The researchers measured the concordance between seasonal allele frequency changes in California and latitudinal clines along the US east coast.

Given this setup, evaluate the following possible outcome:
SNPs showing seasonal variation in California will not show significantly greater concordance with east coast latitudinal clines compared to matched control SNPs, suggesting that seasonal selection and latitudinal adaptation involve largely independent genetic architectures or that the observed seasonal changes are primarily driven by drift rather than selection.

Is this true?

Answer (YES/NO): NO